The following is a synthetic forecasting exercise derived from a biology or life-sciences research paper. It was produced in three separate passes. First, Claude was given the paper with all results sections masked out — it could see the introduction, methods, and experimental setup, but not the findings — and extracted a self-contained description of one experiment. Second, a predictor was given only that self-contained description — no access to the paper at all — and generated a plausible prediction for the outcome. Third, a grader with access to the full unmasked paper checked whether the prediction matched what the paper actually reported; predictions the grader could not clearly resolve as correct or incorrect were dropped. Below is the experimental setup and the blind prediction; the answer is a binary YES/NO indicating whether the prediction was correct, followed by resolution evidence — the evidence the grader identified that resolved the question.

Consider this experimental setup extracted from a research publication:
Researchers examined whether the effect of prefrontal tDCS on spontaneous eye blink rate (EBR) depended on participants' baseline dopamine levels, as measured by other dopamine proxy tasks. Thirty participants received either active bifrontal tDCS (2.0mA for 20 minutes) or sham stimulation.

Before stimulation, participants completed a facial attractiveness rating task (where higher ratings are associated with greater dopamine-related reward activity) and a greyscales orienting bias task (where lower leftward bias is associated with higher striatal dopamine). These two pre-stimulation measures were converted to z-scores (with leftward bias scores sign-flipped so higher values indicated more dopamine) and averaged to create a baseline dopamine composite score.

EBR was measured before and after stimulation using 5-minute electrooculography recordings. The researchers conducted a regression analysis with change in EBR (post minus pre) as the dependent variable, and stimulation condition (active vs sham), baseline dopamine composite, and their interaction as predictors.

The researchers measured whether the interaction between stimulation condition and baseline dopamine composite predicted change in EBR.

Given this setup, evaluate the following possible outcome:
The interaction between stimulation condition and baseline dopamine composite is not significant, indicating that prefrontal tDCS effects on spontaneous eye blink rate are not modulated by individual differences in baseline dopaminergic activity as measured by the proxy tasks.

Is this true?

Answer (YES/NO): NO